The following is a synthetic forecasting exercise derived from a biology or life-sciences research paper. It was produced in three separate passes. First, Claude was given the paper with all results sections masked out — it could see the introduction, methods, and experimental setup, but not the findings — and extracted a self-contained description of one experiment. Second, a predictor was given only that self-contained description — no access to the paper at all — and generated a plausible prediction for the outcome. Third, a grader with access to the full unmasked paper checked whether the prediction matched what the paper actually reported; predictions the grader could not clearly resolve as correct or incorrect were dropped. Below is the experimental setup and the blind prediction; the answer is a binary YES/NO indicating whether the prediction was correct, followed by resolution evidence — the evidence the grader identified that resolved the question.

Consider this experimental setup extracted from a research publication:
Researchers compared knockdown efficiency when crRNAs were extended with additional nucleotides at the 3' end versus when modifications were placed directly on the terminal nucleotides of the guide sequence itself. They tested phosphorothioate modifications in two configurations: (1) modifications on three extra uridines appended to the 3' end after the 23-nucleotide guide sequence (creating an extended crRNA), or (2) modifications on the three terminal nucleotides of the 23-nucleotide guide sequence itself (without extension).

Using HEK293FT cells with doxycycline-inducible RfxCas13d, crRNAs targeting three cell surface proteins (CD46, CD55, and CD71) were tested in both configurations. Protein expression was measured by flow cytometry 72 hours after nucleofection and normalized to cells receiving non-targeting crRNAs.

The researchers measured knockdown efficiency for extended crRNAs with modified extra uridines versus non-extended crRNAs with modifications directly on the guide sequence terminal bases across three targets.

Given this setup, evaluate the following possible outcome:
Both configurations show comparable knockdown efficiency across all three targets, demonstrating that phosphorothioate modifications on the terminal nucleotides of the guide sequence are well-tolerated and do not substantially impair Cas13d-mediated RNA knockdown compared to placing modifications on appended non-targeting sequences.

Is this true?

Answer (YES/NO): NO